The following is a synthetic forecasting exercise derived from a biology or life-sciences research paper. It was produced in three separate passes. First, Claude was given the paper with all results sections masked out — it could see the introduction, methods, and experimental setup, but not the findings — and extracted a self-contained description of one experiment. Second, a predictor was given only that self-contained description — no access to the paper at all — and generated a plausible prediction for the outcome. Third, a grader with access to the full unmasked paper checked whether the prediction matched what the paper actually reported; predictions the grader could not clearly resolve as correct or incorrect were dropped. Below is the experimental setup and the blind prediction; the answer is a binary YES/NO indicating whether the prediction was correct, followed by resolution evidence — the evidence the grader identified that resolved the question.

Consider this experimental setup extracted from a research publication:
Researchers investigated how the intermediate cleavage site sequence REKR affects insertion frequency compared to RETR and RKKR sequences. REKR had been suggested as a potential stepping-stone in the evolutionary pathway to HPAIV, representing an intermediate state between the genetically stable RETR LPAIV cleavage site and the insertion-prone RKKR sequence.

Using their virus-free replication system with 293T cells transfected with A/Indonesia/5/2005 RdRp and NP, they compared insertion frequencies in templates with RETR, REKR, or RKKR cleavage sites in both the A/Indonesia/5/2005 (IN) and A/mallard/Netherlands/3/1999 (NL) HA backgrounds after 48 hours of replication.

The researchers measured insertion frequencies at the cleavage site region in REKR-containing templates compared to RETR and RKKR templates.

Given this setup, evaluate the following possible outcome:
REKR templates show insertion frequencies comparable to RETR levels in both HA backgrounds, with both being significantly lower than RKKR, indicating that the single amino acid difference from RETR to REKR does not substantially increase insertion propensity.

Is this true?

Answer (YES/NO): NO